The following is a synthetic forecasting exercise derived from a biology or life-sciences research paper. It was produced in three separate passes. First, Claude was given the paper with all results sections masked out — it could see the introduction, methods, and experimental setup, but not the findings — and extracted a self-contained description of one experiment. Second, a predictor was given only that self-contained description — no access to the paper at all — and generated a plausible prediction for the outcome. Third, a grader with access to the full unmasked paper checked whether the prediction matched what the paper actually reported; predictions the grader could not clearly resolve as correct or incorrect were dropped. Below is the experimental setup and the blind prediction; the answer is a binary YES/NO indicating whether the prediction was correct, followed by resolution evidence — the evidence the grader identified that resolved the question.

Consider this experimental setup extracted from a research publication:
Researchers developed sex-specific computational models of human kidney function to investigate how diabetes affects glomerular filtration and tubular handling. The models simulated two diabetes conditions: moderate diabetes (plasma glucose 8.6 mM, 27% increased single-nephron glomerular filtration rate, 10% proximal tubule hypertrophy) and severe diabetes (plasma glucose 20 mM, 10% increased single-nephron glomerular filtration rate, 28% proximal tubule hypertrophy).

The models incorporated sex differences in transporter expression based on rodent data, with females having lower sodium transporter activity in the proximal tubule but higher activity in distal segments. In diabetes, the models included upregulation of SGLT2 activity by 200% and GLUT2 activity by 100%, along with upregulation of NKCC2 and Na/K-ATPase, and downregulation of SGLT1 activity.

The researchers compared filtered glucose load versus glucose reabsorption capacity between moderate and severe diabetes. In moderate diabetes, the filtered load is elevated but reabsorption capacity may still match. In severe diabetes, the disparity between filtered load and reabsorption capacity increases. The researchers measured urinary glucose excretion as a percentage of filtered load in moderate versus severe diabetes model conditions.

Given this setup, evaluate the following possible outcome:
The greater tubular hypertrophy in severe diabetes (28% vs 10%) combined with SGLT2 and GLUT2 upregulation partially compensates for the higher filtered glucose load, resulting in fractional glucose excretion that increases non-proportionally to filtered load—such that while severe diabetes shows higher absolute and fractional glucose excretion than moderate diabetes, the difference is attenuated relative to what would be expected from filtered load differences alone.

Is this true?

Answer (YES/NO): YES